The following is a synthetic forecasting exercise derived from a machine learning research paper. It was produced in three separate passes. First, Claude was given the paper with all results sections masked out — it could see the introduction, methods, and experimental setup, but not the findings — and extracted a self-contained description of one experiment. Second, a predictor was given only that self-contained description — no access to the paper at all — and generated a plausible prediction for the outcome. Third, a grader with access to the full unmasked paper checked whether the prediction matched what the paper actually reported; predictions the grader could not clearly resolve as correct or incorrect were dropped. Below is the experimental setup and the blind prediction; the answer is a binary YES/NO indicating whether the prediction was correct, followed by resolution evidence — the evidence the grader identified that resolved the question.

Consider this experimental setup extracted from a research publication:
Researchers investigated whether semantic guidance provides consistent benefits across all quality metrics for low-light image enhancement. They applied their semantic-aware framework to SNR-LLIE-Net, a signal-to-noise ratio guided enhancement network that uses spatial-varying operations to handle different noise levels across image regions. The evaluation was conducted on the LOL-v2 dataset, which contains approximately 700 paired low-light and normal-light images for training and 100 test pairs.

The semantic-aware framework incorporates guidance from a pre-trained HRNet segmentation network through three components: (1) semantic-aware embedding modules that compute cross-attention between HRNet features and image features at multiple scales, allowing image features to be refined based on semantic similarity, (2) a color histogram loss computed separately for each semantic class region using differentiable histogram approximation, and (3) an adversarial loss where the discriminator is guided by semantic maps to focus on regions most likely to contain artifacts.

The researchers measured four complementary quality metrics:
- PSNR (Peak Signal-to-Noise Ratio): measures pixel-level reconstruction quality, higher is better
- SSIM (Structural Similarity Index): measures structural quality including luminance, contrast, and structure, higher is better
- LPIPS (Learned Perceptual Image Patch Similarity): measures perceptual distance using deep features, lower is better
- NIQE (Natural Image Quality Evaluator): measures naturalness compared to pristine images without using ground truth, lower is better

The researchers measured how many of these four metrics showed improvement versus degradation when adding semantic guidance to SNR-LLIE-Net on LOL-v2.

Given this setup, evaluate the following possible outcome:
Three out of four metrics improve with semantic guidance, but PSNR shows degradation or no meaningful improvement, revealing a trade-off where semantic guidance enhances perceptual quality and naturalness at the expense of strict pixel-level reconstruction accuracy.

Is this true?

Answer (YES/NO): NO